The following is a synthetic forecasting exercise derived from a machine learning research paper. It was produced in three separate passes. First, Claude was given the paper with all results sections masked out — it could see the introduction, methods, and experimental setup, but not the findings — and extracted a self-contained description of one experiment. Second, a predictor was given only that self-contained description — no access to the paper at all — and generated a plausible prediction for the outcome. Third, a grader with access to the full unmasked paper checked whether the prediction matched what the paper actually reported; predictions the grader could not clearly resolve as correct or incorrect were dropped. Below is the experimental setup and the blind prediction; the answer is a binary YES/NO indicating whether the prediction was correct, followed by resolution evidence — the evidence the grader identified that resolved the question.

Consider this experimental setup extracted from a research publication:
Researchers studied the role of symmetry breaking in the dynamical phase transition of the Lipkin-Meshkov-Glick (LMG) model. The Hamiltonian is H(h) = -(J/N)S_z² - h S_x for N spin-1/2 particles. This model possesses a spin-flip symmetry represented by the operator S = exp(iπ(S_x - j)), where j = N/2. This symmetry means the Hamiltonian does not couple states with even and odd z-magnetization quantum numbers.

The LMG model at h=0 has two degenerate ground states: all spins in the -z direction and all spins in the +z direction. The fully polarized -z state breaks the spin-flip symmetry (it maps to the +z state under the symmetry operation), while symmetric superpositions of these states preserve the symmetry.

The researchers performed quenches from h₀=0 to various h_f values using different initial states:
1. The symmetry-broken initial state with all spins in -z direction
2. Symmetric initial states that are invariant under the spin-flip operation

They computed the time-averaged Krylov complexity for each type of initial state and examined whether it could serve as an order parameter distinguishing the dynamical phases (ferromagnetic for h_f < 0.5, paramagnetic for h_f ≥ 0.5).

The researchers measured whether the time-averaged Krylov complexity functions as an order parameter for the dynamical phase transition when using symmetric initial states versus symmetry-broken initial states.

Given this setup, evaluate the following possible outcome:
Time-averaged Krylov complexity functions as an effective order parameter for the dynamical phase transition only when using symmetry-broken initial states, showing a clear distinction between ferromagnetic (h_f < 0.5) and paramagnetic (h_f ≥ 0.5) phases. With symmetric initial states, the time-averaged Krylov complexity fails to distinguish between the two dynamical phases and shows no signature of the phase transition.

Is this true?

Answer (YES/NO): YES